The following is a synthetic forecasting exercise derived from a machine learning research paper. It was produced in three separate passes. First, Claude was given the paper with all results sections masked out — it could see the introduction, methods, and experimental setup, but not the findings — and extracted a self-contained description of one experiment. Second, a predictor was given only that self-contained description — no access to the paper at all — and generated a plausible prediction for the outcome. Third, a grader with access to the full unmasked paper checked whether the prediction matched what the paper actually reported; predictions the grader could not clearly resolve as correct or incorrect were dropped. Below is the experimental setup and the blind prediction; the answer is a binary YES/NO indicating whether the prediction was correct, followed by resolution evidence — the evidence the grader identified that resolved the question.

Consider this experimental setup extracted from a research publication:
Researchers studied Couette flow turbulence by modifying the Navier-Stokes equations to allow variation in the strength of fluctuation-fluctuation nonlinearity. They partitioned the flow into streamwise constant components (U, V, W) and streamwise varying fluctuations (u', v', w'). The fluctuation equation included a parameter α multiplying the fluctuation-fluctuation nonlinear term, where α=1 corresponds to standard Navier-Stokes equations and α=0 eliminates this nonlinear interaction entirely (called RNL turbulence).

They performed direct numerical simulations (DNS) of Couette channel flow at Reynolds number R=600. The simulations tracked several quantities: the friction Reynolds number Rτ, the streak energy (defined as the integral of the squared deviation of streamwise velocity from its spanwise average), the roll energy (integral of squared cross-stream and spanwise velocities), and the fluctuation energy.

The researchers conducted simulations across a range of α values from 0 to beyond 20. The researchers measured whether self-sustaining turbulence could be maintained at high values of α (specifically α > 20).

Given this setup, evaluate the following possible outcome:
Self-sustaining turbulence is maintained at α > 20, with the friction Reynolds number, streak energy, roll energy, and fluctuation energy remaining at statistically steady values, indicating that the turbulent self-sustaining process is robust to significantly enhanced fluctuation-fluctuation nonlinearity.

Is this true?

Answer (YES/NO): NO